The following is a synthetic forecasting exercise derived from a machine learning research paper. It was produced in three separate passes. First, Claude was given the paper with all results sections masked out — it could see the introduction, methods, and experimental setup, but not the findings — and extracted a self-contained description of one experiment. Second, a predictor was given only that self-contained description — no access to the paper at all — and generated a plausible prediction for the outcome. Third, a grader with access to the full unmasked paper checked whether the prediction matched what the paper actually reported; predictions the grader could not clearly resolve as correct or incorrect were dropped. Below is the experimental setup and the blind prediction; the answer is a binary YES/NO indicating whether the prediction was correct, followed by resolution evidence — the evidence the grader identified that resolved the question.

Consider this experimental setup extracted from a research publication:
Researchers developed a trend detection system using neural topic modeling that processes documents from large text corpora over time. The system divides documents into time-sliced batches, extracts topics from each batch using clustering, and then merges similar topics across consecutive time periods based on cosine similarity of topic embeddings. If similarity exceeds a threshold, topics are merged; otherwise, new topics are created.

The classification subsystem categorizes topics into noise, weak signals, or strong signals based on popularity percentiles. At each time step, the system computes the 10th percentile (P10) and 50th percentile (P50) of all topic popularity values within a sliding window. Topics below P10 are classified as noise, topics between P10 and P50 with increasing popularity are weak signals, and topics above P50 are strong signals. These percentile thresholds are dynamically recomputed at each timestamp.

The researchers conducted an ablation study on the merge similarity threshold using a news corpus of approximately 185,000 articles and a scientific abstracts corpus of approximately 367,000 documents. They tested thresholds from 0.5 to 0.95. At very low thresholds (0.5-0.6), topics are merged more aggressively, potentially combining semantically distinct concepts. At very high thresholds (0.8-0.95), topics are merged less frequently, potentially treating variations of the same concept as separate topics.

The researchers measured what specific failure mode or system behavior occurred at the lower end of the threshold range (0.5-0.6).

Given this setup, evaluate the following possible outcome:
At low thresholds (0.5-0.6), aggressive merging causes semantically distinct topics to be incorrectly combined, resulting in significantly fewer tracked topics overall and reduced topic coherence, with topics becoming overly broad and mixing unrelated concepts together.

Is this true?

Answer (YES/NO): NO